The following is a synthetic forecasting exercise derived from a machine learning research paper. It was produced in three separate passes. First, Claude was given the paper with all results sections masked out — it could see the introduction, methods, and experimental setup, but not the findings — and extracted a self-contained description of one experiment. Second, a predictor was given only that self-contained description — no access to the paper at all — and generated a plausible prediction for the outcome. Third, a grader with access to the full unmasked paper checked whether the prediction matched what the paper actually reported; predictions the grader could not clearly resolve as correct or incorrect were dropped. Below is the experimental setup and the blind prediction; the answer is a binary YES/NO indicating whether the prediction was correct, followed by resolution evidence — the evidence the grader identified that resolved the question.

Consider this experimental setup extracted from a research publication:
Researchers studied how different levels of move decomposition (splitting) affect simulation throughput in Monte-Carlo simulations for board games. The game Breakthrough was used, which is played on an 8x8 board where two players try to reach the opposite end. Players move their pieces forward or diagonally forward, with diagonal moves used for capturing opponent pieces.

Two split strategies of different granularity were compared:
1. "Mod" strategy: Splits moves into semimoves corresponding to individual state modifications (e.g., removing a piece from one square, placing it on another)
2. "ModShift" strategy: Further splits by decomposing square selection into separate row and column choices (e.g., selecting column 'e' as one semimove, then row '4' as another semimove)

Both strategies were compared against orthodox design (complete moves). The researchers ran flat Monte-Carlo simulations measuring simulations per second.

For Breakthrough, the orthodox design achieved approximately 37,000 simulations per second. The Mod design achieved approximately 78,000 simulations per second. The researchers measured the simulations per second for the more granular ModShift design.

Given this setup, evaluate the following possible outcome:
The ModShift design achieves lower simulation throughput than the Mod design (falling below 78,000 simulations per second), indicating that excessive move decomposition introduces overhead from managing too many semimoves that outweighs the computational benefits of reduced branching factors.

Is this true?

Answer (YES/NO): NO